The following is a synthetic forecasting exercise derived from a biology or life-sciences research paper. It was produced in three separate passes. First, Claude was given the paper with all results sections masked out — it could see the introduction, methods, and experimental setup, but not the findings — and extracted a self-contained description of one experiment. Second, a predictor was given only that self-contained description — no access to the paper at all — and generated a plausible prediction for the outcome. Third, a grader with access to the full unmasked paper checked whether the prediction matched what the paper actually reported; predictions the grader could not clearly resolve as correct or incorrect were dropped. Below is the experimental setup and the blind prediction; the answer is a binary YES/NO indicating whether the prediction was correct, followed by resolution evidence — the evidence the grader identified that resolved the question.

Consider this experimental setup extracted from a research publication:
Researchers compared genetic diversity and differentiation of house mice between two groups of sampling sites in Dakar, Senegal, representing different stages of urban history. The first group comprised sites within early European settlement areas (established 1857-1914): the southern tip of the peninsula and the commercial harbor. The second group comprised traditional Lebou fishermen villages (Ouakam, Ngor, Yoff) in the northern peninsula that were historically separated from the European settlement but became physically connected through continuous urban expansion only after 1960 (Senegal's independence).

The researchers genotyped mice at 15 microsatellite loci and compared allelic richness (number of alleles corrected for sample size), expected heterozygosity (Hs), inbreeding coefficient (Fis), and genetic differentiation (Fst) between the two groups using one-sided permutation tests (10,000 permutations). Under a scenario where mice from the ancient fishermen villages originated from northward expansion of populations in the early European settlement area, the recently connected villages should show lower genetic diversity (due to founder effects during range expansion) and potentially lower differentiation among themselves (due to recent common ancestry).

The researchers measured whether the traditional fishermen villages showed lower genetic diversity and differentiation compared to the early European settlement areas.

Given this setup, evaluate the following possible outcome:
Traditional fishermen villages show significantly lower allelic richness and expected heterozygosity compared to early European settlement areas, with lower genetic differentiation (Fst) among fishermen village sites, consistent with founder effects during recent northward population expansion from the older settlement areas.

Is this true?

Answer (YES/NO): NO